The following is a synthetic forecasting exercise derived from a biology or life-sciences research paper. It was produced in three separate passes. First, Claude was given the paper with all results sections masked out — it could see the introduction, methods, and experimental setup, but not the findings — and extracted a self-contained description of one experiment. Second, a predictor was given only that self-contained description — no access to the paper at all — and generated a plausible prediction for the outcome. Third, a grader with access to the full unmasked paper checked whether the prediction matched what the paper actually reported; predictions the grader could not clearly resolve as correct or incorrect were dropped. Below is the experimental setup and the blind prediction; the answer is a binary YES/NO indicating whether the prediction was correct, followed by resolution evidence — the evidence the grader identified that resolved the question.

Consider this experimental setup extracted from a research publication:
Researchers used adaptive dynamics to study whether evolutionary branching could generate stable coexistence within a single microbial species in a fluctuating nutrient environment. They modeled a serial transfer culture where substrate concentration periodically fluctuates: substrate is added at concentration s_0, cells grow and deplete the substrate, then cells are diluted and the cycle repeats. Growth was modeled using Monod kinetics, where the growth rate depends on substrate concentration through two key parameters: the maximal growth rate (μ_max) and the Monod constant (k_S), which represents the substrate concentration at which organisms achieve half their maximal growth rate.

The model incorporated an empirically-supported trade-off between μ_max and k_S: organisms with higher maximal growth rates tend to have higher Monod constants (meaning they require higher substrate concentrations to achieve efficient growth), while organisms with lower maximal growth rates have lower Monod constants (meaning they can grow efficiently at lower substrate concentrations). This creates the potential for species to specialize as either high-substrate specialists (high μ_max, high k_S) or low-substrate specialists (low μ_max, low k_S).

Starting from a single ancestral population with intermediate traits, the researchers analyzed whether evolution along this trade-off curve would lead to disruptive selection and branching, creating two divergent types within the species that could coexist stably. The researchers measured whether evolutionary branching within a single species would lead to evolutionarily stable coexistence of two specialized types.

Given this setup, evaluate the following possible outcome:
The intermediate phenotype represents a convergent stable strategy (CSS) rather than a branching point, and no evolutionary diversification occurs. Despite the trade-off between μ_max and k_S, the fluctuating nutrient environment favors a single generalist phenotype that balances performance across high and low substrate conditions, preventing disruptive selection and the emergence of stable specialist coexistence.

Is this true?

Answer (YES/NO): YES